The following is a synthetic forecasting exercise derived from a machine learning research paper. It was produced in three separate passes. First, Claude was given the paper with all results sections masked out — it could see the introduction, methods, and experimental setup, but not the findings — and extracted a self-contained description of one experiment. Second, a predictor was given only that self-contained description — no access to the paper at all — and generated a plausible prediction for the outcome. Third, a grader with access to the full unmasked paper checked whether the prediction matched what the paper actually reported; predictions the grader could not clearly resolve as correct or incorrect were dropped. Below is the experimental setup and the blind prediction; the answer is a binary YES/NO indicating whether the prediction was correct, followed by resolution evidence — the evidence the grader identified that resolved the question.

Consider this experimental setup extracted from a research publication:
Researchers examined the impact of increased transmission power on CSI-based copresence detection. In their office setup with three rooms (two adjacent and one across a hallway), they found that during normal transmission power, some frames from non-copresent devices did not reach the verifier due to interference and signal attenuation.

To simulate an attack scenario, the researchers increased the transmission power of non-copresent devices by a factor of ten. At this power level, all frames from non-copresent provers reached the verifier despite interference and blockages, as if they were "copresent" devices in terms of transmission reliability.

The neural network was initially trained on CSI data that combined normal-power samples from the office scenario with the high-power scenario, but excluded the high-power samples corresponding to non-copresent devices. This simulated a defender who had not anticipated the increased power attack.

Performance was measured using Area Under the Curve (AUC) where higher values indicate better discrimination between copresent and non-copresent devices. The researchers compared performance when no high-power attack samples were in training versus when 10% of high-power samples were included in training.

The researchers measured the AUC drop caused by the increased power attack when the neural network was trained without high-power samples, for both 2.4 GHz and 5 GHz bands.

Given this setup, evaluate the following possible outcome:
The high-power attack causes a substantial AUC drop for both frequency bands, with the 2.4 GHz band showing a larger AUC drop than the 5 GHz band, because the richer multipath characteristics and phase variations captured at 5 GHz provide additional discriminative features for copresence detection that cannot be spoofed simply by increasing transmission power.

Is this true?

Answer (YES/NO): YES